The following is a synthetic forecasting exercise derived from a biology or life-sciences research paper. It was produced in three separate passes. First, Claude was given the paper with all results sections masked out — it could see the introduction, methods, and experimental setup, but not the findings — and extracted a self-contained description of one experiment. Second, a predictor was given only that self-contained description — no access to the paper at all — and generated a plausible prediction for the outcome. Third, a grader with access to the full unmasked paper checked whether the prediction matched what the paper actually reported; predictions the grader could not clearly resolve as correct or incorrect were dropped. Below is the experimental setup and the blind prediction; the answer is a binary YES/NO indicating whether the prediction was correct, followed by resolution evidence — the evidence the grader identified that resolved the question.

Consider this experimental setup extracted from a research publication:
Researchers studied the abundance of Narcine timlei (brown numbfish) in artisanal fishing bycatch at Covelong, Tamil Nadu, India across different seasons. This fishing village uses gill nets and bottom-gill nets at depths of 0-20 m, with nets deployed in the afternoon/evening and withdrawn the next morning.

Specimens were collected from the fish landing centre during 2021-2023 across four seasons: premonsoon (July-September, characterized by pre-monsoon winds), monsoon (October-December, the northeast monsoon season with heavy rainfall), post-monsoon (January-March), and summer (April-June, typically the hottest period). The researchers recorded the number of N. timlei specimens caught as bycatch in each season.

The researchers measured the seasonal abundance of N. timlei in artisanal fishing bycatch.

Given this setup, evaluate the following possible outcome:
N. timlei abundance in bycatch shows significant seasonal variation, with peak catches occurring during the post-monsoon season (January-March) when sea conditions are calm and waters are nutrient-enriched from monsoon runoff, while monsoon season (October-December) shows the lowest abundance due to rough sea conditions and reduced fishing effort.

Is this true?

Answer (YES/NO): NO